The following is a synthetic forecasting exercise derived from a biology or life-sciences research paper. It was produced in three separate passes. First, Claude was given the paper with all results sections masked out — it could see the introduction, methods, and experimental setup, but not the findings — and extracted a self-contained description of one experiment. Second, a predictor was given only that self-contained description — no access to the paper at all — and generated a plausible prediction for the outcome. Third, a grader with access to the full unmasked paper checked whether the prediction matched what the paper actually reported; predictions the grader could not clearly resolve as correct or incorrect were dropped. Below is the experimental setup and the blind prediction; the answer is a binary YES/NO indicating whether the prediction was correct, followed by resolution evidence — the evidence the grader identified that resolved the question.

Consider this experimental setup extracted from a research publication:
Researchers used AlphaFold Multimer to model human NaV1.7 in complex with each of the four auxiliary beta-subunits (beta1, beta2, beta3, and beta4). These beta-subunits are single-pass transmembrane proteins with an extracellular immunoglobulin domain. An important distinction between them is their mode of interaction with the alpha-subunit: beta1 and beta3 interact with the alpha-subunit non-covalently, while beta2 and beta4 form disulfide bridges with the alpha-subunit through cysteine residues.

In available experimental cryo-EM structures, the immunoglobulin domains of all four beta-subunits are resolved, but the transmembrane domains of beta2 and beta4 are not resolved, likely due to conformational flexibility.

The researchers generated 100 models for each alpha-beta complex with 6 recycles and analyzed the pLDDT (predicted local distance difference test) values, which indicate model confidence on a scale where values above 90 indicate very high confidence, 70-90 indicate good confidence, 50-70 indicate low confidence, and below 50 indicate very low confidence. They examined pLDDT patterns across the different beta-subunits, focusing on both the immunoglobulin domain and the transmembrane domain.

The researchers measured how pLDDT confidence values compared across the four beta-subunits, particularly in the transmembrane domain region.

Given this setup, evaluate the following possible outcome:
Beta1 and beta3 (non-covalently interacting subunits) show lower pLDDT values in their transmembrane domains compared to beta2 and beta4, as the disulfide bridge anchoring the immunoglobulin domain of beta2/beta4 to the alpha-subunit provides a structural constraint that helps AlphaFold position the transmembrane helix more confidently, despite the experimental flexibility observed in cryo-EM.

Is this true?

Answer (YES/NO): NO